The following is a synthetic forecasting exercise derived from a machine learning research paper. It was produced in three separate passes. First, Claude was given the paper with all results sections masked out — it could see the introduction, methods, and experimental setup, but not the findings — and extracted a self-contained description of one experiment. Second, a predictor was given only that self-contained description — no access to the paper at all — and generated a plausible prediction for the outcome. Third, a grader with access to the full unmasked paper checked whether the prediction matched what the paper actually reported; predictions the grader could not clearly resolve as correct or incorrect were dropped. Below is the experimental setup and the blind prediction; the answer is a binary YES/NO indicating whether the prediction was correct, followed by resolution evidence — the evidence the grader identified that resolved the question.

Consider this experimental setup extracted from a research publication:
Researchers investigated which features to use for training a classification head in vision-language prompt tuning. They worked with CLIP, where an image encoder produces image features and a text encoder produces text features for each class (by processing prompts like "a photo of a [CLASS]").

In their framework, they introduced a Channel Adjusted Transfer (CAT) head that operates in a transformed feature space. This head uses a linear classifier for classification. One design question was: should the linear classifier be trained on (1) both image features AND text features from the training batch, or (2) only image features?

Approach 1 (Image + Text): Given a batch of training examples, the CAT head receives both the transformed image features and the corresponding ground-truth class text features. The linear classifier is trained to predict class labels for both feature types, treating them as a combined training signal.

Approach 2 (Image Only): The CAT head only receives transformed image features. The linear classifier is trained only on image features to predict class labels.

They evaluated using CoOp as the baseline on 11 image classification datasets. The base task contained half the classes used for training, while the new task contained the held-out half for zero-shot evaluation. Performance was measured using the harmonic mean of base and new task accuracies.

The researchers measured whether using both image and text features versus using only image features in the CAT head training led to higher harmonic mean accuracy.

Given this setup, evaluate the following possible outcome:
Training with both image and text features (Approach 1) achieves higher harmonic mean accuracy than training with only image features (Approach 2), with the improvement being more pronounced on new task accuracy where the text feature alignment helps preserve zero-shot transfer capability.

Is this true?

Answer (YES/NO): NO